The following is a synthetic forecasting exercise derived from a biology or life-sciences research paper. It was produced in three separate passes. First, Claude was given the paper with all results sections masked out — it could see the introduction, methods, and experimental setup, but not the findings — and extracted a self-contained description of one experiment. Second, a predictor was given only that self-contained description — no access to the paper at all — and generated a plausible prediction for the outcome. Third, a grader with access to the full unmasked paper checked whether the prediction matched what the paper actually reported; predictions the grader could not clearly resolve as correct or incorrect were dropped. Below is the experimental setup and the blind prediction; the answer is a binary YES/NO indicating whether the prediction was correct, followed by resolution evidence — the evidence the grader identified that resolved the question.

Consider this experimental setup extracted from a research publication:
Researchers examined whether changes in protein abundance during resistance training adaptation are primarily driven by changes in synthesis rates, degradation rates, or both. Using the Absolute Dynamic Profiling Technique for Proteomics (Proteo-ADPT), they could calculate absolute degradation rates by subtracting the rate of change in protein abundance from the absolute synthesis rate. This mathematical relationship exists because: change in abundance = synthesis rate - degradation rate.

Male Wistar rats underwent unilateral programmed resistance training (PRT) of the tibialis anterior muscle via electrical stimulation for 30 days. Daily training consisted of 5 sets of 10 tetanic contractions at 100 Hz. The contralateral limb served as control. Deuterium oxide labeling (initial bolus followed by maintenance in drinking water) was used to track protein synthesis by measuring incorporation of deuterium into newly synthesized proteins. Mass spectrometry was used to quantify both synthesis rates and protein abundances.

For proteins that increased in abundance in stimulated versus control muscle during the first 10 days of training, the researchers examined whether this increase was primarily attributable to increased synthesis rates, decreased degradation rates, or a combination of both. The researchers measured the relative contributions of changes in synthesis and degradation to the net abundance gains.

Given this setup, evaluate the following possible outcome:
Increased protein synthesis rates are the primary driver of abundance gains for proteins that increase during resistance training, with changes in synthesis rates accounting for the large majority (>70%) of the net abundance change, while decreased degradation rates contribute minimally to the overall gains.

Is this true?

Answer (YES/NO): NO